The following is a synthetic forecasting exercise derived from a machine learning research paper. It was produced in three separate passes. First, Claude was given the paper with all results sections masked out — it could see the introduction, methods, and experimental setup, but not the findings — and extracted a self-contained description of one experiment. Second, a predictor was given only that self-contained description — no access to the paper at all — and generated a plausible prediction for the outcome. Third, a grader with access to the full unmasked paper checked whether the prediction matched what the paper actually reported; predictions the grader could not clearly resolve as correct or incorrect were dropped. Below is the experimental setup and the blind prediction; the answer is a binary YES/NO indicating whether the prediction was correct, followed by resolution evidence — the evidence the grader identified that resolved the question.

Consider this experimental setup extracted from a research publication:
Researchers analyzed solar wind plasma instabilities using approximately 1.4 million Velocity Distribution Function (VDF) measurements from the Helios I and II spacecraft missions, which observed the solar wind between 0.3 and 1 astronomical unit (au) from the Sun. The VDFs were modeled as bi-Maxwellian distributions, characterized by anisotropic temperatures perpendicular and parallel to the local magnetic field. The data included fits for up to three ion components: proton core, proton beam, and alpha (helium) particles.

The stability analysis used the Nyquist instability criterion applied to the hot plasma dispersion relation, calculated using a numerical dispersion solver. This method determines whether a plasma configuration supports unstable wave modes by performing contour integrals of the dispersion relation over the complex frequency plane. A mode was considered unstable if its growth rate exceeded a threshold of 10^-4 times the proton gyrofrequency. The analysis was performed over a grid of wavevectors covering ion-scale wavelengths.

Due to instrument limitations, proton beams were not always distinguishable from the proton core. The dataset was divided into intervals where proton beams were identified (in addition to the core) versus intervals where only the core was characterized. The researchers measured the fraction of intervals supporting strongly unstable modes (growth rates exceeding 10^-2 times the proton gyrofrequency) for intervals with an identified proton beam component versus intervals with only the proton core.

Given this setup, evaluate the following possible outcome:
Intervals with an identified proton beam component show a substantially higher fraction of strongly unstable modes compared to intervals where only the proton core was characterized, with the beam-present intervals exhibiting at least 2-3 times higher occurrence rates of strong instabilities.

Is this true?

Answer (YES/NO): YES